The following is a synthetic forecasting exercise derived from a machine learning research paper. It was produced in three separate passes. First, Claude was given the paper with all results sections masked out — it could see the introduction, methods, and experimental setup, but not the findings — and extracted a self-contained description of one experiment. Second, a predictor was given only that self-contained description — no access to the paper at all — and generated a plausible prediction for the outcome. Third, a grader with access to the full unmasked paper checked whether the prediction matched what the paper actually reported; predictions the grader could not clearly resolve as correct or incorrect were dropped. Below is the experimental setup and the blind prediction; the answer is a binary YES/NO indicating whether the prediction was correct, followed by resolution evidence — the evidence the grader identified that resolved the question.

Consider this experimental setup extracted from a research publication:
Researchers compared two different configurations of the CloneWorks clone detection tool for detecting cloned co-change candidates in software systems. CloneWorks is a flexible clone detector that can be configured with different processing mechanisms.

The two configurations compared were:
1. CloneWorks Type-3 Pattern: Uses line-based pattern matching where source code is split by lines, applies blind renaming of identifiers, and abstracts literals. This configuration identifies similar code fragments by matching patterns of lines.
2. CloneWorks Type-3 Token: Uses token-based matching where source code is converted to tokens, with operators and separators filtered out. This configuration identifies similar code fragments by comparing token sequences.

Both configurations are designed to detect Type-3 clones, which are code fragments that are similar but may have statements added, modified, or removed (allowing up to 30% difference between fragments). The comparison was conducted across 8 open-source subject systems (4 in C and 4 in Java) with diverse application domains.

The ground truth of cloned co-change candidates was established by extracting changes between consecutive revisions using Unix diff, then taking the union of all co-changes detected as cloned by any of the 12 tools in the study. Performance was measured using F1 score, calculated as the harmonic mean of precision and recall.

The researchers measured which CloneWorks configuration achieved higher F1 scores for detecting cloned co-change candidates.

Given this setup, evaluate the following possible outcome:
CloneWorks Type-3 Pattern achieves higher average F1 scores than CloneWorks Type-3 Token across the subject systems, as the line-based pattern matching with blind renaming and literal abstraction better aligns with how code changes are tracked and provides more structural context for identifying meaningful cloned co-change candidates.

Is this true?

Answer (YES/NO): YES